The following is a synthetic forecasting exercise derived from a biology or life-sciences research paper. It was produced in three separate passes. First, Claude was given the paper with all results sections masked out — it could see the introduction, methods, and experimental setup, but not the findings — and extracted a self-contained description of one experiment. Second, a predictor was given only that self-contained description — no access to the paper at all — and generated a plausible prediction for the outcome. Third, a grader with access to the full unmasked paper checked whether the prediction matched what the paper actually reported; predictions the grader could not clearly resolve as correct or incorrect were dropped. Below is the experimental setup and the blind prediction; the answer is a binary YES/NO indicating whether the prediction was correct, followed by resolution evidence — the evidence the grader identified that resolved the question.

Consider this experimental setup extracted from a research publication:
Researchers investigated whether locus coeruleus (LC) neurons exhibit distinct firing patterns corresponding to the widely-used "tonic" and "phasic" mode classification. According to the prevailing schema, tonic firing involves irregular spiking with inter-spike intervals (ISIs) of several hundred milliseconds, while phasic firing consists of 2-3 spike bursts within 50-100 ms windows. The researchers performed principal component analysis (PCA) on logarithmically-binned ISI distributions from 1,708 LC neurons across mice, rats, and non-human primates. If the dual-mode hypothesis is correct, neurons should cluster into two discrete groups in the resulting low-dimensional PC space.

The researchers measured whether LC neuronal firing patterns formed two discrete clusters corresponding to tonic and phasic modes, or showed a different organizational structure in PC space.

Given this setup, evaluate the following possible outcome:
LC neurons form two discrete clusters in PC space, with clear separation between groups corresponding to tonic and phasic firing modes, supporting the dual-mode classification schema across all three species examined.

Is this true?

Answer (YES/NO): NO